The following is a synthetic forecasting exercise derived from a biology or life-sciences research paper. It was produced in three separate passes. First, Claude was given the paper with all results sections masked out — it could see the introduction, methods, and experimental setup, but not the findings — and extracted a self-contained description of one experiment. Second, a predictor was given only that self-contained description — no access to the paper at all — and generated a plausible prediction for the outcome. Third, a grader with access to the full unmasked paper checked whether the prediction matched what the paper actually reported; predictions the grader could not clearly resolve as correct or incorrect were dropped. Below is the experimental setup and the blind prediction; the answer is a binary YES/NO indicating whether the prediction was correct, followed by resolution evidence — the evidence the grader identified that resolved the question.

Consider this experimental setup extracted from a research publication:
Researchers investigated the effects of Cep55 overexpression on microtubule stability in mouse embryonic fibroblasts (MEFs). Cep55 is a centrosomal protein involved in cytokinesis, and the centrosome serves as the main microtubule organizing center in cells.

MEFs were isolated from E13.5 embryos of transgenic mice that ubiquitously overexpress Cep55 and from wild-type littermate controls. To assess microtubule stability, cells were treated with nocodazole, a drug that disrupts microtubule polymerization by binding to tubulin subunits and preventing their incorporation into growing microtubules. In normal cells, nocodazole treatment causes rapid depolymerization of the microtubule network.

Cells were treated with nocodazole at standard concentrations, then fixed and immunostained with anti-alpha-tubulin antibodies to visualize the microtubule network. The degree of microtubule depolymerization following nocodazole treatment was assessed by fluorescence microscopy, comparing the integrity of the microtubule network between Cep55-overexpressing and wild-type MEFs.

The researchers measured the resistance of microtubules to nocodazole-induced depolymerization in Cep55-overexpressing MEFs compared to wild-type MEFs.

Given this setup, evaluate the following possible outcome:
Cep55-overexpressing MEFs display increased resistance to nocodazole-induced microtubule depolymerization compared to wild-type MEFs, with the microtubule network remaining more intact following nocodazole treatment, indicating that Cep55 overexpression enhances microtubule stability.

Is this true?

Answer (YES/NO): YES